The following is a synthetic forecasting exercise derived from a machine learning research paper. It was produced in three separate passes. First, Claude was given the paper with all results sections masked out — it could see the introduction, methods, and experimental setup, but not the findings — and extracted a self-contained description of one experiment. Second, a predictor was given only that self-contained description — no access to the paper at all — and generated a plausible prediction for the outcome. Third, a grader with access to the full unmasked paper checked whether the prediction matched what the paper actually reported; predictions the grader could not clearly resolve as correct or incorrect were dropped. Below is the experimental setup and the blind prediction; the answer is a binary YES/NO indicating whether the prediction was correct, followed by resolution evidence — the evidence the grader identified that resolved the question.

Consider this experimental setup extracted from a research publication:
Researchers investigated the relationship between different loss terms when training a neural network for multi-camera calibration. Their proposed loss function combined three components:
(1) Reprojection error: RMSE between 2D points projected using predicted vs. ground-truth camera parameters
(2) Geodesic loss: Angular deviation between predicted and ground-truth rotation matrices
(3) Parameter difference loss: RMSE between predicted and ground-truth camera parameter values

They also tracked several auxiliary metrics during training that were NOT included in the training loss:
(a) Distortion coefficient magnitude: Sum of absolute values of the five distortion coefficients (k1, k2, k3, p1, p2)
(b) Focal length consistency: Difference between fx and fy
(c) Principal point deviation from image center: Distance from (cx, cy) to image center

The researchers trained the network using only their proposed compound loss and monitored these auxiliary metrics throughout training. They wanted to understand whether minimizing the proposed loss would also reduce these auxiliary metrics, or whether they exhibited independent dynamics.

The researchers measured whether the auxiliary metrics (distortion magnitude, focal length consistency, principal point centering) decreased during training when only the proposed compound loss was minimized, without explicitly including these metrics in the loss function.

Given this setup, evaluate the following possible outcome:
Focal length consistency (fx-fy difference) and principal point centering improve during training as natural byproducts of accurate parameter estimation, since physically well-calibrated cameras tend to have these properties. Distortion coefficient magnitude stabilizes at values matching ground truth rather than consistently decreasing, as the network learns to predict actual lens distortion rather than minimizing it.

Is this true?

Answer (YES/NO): NO